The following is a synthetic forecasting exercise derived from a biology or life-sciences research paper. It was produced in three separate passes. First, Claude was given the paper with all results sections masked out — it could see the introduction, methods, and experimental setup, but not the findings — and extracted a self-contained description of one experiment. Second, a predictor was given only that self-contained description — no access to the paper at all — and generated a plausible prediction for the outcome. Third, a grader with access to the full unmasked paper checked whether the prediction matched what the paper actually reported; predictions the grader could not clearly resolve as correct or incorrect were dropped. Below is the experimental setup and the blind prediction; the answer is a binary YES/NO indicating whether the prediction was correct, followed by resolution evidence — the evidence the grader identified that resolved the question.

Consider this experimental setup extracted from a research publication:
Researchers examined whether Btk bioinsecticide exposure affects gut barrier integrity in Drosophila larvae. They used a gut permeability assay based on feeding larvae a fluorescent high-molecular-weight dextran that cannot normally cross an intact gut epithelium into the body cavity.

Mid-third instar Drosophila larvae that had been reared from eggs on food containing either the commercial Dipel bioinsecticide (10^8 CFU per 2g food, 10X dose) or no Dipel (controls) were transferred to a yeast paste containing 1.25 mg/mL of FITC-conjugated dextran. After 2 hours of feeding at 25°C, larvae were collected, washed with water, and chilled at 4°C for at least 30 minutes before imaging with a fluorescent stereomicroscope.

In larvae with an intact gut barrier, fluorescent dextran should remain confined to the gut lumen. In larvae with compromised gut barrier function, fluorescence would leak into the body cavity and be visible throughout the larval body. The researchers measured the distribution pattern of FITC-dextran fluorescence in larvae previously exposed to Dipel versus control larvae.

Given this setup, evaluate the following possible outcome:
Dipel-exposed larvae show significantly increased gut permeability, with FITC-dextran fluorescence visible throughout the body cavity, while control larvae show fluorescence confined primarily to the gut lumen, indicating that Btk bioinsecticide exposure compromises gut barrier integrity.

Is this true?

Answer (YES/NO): NO